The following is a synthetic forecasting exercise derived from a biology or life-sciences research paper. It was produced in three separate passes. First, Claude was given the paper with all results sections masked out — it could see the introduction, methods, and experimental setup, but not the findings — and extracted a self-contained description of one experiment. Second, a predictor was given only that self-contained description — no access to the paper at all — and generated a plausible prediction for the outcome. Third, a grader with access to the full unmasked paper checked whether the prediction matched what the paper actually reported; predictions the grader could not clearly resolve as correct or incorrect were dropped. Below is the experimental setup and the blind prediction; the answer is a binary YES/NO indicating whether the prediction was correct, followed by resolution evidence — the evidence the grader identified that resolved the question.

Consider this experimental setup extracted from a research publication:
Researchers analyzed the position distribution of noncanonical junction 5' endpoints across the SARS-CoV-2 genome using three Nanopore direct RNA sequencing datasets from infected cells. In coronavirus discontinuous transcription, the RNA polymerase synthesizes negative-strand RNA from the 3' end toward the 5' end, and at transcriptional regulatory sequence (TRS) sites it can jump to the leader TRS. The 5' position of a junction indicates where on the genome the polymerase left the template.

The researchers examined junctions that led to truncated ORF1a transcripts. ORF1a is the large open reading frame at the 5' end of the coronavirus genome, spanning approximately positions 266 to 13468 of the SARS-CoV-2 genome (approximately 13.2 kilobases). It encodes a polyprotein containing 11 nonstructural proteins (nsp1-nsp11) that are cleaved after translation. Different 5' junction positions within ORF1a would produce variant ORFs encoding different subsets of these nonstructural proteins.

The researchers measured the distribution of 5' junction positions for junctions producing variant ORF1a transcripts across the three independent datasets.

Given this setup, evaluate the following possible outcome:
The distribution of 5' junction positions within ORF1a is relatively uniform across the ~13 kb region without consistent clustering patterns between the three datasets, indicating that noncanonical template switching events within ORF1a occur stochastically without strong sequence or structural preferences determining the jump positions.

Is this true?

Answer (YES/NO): NO